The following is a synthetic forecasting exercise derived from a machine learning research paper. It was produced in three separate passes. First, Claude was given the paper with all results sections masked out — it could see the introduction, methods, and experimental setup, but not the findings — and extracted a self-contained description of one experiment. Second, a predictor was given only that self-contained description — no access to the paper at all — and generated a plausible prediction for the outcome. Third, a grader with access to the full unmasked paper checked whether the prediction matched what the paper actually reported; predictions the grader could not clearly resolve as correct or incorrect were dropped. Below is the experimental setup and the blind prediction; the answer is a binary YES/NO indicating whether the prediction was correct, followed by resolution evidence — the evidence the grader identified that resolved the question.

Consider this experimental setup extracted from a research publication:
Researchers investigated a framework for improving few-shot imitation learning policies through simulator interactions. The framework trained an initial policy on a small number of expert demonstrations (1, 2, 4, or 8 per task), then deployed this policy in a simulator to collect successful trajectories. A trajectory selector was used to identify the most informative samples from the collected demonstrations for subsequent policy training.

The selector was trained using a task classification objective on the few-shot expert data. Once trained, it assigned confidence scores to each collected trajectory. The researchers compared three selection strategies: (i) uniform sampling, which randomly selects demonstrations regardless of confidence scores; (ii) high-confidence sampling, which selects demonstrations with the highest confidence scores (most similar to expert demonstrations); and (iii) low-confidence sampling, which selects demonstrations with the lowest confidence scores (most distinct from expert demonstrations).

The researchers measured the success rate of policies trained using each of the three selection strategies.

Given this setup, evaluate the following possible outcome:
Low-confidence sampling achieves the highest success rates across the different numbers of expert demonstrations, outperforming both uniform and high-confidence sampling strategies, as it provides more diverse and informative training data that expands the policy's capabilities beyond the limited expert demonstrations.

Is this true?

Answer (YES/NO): NO